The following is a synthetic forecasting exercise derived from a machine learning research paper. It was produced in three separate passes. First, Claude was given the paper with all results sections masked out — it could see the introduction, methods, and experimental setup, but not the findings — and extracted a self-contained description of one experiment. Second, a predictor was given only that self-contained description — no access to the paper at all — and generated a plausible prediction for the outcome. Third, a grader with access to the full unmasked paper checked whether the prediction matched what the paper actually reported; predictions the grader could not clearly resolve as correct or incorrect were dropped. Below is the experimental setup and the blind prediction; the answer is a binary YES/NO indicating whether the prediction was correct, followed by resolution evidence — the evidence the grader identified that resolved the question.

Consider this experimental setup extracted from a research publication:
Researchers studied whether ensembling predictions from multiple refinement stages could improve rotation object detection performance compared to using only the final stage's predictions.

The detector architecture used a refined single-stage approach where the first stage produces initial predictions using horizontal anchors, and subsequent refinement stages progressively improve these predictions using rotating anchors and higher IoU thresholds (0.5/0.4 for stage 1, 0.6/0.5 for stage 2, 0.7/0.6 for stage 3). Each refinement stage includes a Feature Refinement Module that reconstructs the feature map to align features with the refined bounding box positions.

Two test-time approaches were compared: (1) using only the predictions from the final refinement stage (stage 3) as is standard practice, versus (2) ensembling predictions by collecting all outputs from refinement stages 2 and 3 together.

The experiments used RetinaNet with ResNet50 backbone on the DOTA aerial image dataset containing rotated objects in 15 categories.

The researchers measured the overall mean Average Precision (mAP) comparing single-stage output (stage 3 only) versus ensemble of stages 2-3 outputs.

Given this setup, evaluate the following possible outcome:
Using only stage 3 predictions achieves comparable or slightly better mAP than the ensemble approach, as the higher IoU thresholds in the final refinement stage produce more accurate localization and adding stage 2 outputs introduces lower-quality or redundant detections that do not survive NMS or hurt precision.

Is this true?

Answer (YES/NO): NO